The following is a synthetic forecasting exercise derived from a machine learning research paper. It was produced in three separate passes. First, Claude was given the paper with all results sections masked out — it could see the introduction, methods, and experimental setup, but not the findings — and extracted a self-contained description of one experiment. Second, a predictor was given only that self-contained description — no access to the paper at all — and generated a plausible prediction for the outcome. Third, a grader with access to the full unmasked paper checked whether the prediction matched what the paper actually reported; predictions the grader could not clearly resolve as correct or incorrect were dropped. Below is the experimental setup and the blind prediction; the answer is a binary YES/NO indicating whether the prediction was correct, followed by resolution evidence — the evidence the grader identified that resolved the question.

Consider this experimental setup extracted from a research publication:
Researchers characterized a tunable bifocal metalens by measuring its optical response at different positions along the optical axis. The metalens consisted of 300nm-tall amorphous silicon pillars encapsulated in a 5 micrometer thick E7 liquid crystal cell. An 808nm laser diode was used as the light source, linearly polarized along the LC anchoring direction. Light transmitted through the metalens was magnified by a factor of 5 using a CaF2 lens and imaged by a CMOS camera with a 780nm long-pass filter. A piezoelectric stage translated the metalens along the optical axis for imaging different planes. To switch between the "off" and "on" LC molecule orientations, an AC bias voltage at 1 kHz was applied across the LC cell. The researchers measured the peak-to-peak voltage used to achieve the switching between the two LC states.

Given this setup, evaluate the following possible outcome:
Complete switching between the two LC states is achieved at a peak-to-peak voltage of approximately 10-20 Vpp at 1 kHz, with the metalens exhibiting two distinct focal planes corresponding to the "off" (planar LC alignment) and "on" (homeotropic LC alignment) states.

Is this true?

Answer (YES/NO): NO